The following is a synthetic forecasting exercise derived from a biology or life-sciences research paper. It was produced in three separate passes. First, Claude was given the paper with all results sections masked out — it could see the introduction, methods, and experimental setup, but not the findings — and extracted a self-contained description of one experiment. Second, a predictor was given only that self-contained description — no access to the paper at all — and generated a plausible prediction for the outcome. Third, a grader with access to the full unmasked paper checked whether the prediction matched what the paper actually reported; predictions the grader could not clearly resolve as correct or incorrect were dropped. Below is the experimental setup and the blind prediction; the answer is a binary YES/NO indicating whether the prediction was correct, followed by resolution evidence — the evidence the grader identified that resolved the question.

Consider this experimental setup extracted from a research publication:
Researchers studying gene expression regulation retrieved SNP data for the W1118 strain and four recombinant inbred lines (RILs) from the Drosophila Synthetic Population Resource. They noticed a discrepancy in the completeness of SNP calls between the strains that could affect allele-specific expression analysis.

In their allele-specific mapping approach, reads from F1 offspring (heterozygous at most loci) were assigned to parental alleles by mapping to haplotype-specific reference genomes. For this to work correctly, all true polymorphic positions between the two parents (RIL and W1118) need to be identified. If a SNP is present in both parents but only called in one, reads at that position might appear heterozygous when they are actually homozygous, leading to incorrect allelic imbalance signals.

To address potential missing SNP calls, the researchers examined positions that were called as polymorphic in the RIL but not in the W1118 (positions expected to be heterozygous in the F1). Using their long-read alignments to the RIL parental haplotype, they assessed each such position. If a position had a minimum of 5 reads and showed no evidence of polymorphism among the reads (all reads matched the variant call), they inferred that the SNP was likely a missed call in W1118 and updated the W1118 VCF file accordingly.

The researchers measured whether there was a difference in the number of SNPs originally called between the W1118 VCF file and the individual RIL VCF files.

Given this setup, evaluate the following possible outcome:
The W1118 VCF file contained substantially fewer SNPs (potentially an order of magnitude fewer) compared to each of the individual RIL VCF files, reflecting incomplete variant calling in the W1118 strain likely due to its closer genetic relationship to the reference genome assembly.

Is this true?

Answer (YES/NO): NO